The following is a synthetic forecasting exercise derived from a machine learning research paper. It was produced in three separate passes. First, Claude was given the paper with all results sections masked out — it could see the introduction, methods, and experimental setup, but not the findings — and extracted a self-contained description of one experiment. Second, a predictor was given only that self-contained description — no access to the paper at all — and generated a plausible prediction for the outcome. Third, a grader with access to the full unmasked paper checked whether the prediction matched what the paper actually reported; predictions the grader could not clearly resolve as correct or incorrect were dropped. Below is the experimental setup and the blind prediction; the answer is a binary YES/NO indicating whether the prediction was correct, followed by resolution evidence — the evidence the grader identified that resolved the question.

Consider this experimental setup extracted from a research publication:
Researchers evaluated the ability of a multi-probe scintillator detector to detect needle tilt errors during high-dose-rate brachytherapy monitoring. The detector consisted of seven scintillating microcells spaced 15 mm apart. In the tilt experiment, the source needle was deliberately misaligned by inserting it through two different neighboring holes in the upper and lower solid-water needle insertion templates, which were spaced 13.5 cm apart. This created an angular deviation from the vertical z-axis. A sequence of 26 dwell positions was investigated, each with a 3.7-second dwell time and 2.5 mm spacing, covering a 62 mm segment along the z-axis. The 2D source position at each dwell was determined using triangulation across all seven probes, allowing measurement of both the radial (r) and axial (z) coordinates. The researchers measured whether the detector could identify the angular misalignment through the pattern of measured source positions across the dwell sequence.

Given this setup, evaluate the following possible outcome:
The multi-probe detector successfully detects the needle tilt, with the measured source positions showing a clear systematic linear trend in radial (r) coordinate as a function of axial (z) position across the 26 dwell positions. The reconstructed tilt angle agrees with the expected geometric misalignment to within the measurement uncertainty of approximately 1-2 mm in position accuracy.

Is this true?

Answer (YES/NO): NO